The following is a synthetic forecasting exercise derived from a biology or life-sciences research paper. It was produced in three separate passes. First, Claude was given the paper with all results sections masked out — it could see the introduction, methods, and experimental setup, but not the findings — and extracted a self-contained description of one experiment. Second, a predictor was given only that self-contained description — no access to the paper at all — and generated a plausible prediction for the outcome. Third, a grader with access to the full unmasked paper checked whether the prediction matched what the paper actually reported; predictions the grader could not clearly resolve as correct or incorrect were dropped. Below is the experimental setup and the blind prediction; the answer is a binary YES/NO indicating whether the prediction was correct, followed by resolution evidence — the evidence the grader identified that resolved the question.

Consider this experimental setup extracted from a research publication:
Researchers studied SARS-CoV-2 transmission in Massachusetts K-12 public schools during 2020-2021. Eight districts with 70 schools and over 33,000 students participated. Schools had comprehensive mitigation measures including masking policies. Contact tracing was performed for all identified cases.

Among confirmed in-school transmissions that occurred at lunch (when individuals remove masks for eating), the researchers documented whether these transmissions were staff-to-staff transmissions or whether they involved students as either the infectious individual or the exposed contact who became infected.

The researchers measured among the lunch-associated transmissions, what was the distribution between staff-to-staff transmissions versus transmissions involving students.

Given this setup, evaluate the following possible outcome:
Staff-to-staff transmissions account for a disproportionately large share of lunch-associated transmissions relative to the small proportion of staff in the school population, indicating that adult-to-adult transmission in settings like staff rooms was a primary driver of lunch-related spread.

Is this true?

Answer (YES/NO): YES